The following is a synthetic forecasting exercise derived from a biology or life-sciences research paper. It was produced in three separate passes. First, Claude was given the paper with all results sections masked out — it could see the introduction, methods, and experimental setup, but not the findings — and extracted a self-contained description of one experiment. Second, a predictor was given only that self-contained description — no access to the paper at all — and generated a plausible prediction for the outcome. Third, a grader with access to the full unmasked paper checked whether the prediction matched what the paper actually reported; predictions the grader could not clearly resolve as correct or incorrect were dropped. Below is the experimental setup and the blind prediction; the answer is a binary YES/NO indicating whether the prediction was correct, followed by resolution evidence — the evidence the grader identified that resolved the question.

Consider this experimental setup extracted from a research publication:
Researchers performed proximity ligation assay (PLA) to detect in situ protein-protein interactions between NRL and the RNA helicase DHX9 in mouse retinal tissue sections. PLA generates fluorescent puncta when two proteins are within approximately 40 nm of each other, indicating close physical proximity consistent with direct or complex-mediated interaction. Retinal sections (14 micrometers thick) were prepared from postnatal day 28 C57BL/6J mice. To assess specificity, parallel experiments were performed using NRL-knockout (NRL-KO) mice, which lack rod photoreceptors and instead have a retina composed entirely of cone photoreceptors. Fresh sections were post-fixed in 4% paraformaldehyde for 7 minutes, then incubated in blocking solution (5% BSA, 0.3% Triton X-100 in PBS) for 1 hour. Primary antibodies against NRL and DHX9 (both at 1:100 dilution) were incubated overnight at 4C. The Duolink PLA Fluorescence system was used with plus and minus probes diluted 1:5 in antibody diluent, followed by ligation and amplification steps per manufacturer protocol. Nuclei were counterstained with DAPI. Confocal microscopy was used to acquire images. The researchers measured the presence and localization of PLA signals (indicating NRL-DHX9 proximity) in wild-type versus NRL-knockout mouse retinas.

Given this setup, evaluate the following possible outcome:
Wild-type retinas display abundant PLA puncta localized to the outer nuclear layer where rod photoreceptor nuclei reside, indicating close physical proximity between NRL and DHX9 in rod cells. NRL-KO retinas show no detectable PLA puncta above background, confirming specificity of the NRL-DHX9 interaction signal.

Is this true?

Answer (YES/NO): YES